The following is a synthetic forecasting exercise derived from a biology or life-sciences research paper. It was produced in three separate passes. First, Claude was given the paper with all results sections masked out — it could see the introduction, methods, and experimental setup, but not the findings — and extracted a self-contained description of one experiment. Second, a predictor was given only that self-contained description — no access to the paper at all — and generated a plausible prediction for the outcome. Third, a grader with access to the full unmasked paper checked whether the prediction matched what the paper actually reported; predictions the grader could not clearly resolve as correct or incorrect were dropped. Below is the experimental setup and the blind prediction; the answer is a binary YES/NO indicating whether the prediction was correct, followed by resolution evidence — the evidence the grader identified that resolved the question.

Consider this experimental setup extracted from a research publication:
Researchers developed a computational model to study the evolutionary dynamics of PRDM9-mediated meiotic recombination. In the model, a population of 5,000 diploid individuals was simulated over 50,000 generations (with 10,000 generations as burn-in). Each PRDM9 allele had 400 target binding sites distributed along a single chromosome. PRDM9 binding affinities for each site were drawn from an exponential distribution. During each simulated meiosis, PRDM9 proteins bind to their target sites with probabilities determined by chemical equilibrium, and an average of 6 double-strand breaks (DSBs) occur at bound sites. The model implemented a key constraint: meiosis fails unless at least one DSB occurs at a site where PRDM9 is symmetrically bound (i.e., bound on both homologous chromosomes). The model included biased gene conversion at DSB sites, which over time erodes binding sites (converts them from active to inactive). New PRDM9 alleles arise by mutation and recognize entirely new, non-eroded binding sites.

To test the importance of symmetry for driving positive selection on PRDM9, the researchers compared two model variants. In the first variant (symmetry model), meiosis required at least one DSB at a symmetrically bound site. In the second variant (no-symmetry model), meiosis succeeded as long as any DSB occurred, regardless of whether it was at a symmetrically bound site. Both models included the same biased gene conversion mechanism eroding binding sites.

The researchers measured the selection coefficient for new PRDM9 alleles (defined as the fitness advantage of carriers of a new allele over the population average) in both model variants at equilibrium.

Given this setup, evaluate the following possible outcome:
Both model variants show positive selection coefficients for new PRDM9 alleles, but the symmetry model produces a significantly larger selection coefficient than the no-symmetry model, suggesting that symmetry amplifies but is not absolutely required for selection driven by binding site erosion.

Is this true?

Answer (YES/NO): NO